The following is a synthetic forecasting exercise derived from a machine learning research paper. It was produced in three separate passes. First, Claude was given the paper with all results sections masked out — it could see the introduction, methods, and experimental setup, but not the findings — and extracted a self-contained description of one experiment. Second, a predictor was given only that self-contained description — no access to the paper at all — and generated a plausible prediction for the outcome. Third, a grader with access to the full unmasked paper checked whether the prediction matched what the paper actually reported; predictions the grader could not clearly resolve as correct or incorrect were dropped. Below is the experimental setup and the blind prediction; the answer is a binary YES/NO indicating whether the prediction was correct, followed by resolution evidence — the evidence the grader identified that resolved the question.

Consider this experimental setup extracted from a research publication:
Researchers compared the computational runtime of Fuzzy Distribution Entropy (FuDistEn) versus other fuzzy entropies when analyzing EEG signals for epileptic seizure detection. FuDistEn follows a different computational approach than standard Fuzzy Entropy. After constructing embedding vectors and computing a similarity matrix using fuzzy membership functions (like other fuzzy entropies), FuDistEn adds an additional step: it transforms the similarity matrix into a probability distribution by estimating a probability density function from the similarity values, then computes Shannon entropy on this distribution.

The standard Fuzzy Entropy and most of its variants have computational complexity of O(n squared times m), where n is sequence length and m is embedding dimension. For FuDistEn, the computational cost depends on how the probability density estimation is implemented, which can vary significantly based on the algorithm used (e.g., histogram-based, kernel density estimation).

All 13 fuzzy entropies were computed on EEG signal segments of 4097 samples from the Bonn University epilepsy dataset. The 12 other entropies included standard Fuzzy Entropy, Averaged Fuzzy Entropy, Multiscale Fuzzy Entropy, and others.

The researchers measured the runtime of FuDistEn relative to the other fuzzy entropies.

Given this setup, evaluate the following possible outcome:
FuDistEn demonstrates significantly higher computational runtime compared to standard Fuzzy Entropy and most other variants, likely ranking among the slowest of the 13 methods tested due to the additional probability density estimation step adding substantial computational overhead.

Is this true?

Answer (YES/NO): YES